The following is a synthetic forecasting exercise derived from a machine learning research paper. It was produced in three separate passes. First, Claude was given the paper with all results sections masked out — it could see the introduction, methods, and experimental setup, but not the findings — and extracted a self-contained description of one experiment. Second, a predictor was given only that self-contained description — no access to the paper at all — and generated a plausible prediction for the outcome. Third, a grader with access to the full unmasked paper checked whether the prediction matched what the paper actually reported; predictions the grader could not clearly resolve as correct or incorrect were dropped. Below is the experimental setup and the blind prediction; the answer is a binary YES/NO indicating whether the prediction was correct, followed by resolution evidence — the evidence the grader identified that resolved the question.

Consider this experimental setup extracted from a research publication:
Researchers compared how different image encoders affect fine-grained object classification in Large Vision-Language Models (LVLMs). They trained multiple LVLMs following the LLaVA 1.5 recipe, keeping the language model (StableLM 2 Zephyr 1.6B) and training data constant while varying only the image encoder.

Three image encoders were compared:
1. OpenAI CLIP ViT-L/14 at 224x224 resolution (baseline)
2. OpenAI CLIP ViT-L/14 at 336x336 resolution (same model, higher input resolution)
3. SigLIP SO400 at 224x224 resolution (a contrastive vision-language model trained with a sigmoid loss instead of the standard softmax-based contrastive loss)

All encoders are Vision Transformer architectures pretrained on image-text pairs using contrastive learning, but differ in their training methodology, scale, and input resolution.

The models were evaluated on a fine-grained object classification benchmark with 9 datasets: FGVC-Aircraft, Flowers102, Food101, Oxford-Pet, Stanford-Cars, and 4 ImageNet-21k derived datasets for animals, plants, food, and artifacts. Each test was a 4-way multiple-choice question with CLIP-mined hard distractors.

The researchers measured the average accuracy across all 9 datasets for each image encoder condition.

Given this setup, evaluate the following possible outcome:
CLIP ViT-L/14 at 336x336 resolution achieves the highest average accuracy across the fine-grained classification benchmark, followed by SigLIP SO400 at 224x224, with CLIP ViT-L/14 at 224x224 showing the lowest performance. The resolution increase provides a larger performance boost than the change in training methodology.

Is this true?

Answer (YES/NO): NO